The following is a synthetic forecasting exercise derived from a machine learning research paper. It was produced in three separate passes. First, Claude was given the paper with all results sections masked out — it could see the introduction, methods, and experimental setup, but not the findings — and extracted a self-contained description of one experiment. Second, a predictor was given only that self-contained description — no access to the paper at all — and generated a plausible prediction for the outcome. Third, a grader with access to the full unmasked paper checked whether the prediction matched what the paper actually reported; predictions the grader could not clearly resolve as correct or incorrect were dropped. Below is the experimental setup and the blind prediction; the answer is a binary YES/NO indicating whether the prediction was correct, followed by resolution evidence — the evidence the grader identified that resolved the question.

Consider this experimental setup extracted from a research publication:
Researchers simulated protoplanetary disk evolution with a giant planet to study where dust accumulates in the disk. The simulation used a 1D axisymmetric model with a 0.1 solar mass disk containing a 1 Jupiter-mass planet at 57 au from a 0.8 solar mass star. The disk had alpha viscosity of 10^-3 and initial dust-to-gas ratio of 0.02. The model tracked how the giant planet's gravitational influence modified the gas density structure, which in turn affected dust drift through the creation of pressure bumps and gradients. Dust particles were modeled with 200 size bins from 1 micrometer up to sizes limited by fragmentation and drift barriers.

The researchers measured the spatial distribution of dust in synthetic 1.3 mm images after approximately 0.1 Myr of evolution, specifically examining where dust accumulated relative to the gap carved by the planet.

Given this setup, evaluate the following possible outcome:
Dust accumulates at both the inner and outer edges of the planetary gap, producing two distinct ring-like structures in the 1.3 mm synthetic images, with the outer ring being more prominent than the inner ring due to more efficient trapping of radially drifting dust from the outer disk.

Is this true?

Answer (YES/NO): NO